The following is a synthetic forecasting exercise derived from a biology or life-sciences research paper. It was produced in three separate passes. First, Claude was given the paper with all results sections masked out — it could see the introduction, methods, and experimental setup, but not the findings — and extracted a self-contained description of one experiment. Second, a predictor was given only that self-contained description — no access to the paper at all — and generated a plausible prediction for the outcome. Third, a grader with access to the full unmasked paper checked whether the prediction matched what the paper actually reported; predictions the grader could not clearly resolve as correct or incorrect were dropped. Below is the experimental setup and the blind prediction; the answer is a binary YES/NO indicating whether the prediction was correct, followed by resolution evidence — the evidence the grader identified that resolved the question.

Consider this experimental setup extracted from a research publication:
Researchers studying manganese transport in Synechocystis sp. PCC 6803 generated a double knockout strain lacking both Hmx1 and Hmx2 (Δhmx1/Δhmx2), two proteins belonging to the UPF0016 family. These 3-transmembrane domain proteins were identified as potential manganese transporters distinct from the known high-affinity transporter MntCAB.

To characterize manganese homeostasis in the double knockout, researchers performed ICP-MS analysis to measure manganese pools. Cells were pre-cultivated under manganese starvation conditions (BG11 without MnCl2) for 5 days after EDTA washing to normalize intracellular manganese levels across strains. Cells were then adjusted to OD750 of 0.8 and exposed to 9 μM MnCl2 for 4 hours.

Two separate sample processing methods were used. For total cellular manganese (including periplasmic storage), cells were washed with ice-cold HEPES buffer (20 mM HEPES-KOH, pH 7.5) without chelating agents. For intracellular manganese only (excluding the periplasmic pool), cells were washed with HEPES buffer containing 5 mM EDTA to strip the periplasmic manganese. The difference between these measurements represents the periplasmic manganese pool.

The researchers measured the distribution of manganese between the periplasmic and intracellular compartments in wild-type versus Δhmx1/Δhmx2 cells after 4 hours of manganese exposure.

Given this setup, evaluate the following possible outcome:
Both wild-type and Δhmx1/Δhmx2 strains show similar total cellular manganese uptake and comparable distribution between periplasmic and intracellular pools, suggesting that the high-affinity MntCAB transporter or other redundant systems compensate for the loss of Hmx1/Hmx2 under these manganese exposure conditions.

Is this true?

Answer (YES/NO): NO